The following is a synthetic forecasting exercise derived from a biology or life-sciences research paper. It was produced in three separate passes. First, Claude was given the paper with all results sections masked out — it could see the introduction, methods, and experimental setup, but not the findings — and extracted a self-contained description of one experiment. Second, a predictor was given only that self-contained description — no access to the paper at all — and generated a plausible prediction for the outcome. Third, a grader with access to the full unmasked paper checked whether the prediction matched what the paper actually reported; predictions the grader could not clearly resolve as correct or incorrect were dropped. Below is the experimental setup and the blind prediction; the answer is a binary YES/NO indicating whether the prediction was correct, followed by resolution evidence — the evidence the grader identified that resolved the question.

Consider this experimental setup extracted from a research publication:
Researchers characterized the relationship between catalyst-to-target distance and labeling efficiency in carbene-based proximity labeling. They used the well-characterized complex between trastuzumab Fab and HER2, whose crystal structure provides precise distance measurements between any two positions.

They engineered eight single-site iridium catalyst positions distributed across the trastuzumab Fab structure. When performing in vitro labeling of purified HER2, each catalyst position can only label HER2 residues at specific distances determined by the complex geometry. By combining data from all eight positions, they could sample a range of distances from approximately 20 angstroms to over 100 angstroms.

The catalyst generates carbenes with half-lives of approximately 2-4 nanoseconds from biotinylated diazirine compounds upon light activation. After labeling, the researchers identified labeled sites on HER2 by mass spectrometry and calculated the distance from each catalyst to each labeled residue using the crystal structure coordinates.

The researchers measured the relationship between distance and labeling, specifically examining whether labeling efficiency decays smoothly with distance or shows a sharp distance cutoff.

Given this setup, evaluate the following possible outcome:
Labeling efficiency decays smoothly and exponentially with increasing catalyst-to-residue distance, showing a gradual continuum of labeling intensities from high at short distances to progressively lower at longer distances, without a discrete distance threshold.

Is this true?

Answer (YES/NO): NO